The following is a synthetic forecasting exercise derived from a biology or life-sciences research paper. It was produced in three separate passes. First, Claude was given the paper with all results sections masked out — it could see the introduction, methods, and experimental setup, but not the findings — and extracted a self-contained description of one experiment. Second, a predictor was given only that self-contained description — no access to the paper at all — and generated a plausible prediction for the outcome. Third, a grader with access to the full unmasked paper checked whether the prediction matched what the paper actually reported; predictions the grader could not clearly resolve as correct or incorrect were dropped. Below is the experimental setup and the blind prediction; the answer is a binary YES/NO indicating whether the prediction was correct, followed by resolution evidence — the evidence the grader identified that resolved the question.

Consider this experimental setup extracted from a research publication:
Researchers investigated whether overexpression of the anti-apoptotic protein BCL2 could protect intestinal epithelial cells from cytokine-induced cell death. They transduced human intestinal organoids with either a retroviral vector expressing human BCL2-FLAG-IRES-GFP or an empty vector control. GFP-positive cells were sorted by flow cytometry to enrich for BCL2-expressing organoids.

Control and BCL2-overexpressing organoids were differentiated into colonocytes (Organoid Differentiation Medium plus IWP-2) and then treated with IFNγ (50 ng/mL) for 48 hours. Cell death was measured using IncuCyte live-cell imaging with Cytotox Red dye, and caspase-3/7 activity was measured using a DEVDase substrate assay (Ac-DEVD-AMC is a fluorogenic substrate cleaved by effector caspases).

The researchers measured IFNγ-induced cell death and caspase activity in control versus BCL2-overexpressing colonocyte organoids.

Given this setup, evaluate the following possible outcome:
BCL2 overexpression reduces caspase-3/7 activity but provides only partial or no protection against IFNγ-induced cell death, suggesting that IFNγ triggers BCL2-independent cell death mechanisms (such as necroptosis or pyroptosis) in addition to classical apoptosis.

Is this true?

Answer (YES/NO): NO